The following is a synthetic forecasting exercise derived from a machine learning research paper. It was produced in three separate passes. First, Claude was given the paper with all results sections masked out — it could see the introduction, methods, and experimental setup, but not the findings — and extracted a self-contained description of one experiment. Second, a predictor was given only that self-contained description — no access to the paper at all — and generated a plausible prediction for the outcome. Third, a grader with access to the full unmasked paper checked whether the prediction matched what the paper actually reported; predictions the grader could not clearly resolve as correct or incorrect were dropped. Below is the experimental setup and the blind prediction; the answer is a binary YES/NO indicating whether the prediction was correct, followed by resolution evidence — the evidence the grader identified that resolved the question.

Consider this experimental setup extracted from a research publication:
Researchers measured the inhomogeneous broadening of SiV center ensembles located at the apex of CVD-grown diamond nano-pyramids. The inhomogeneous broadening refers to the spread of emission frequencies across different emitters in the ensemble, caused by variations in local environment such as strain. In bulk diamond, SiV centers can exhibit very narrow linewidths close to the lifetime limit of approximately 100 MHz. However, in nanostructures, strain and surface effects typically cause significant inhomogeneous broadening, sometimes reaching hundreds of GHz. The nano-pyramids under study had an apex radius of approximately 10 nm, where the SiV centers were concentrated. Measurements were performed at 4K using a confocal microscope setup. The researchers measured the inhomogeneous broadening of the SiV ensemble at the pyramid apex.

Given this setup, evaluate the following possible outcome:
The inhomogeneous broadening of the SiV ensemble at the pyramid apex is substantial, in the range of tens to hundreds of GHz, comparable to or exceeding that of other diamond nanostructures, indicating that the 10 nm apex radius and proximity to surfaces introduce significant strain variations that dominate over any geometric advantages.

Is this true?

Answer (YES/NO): NO